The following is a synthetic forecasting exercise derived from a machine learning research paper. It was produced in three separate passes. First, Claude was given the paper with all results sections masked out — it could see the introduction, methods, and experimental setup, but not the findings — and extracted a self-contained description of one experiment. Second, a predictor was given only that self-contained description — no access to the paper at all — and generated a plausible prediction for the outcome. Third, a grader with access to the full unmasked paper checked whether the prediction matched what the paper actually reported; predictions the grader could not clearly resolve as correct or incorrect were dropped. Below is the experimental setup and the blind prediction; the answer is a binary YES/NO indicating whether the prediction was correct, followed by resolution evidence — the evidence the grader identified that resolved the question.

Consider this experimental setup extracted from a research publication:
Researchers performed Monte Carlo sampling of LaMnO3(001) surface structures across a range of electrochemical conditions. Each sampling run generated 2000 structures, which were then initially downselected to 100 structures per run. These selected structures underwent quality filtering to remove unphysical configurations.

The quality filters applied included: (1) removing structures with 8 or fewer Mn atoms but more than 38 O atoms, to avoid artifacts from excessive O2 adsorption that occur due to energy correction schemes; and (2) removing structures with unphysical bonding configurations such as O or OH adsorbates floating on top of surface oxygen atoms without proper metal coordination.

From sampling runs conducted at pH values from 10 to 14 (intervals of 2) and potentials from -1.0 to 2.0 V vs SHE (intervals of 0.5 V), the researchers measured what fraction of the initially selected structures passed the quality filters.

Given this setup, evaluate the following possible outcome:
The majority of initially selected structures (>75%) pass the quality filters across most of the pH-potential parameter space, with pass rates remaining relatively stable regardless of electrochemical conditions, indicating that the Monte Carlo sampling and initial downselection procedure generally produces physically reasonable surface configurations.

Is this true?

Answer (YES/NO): NO